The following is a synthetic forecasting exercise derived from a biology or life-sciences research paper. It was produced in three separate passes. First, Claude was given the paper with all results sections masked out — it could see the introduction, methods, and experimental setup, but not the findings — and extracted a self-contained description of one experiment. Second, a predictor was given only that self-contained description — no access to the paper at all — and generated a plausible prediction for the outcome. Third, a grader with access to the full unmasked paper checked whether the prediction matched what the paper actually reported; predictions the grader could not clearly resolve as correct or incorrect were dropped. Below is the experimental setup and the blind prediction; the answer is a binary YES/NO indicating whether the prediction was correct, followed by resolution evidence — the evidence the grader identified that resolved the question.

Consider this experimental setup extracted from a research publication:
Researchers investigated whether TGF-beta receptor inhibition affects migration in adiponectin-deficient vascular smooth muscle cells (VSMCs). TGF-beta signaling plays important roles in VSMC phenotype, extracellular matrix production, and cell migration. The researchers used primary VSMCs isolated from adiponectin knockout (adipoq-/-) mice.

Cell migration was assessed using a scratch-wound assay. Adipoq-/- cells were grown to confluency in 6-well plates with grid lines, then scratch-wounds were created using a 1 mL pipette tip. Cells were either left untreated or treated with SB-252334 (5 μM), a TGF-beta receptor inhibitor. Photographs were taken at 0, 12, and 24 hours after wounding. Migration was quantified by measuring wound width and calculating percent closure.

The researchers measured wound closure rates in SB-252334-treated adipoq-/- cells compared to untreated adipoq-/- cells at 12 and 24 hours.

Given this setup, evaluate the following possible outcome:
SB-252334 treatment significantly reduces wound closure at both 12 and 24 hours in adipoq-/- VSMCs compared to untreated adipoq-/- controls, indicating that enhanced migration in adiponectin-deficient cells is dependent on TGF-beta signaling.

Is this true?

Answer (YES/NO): YES